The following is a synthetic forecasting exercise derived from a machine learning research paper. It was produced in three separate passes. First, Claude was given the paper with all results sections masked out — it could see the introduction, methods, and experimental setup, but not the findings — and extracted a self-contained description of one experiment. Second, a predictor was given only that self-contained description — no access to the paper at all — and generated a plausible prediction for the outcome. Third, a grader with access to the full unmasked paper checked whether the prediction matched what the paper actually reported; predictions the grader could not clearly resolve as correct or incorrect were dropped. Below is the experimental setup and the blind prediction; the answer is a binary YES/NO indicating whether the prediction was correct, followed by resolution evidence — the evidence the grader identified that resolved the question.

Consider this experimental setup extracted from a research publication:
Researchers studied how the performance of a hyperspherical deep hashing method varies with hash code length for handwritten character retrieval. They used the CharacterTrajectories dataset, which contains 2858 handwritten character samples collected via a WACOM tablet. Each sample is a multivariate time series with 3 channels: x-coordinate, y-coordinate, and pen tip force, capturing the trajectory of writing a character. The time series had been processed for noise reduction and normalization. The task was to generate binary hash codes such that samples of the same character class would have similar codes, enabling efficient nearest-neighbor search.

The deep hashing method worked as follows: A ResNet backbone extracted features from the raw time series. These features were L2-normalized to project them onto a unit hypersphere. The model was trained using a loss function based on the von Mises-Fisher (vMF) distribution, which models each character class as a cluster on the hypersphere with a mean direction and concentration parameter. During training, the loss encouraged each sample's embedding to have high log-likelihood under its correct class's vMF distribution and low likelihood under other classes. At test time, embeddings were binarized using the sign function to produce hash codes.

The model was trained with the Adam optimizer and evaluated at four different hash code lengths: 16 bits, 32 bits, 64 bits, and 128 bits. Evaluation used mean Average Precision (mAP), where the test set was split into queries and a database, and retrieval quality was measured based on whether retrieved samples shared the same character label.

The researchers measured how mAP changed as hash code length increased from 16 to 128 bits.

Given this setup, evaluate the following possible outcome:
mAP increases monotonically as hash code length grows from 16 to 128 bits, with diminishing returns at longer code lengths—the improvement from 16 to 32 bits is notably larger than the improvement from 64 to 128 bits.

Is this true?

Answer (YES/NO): NO